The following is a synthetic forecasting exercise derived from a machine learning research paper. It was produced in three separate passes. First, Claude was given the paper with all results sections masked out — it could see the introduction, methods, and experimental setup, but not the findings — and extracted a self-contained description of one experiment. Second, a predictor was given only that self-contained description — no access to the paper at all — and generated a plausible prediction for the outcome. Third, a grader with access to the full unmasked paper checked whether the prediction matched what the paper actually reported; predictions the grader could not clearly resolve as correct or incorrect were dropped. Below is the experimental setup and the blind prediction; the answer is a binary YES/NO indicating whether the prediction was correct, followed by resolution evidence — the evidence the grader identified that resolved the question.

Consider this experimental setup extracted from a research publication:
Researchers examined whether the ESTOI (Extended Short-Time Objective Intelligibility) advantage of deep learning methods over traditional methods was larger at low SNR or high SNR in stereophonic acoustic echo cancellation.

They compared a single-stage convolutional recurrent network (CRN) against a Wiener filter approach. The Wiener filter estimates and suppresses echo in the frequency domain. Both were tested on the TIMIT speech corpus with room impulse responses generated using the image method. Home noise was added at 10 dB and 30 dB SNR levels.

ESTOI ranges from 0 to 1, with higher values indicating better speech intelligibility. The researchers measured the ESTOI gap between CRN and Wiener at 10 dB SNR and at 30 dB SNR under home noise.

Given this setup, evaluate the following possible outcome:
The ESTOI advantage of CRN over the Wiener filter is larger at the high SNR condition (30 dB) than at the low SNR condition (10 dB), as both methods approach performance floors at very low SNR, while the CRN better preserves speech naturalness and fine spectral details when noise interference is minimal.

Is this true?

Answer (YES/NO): NO